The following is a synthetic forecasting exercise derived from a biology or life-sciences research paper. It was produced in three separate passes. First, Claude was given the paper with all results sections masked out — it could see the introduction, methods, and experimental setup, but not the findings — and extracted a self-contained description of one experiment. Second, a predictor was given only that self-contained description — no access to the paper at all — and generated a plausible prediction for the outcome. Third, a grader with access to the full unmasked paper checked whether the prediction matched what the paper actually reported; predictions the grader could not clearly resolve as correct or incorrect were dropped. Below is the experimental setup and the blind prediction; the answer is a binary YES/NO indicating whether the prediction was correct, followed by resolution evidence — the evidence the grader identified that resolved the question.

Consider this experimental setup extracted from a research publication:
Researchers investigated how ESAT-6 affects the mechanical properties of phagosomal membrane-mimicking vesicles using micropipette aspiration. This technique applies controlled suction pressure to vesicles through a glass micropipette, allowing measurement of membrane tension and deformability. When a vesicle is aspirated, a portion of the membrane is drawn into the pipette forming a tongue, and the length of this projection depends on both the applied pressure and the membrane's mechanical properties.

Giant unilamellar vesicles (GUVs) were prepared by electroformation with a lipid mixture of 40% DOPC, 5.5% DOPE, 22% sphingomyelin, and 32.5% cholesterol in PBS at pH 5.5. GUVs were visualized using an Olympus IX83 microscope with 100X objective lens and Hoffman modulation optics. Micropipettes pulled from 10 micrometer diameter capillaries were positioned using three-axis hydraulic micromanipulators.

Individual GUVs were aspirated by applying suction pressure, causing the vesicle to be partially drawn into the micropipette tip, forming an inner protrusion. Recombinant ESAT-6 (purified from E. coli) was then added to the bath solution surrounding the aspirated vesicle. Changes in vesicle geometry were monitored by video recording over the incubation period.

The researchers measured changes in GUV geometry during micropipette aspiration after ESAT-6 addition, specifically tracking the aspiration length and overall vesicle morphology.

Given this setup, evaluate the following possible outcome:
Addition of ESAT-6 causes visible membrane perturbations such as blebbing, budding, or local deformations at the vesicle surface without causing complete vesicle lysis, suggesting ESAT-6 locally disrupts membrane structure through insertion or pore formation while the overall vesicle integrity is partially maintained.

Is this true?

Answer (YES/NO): NO